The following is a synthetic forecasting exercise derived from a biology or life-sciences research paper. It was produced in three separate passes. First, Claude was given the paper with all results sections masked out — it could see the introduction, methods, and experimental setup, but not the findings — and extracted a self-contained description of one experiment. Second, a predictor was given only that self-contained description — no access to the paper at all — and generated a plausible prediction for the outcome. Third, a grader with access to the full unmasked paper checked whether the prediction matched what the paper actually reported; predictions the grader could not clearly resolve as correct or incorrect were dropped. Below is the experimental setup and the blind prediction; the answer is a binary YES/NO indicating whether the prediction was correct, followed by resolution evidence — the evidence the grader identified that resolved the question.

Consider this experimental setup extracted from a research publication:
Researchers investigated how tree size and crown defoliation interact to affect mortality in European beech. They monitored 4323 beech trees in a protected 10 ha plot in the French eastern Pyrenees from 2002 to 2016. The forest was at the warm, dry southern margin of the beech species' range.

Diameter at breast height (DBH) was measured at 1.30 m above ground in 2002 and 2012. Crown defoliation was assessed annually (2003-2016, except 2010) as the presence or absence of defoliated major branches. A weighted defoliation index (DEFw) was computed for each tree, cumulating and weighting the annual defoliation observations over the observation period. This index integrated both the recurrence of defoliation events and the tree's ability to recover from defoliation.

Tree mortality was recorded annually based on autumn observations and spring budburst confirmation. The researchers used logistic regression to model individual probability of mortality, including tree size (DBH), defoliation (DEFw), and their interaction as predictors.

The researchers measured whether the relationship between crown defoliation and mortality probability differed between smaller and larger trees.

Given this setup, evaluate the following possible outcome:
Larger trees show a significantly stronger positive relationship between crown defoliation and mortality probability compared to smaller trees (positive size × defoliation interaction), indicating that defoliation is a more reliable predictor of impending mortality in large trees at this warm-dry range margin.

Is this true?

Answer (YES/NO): NO